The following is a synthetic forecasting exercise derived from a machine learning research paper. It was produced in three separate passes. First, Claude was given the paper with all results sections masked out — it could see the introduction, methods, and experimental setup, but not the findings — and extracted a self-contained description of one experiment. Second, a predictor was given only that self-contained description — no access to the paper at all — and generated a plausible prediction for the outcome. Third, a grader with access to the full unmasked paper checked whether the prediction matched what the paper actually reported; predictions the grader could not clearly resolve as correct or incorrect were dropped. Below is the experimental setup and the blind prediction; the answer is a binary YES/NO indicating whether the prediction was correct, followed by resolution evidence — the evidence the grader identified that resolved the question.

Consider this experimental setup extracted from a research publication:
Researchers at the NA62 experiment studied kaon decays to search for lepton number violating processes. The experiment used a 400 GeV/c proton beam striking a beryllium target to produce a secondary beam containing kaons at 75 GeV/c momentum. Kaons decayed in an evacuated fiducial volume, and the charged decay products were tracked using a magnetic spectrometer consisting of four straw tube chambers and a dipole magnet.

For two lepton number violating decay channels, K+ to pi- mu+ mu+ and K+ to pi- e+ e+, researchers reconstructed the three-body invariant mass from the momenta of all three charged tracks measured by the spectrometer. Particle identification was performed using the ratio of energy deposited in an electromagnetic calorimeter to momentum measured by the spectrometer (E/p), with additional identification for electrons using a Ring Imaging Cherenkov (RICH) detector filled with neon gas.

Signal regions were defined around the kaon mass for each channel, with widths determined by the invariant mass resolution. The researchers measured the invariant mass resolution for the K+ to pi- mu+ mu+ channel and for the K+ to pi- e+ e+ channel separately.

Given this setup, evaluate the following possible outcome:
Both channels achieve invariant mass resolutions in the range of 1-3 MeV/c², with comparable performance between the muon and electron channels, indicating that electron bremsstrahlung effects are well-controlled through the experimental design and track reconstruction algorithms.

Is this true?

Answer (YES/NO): YES